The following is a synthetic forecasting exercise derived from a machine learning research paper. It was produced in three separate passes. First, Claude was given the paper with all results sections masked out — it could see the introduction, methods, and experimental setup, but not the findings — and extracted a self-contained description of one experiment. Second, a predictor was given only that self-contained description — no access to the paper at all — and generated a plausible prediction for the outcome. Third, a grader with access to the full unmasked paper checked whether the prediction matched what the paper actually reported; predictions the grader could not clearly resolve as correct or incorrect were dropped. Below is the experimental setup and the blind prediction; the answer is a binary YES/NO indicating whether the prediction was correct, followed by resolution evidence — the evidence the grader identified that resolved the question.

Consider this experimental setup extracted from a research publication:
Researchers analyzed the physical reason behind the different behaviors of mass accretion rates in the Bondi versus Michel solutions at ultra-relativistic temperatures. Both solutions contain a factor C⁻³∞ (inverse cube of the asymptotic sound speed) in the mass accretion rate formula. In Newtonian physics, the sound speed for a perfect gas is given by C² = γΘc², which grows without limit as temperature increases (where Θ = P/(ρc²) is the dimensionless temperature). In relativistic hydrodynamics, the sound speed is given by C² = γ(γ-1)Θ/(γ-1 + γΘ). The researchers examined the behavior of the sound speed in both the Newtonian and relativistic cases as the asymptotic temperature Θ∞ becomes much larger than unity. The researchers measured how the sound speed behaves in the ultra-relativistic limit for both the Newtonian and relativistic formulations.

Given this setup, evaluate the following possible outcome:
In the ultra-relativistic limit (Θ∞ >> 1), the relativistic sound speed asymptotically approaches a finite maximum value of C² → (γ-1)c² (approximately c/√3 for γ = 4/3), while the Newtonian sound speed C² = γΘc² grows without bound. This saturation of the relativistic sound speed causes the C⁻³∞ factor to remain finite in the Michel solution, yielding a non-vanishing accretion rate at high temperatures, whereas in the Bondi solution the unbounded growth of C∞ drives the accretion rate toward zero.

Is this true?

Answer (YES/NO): YES